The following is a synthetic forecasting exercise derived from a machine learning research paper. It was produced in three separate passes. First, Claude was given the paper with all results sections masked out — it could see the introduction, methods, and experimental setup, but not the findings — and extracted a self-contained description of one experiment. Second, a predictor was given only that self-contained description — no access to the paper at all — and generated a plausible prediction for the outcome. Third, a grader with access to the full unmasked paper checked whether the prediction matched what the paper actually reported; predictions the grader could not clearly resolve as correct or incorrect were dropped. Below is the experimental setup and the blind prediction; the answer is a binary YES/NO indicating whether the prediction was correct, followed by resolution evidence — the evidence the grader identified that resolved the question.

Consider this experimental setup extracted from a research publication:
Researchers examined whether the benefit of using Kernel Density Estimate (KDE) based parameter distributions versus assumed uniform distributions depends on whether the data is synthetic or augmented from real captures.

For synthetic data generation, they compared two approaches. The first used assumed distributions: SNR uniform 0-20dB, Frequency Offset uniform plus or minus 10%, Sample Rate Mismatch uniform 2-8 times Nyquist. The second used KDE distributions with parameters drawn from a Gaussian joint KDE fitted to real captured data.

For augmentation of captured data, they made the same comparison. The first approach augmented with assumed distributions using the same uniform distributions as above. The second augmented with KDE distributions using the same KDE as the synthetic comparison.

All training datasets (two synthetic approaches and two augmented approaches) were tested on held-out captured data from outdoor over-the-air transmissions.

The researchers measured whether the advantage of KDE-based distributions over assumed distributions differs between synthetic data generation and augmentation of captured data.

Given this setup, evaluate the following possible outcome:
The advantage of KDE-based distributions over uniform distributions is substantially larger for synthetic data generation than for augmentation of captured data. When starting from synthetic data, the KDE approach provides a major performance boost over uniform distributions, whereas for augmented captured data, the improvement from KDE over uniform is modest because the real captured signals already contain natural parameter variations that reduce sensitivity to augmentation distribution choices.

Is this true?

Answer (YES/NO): NO